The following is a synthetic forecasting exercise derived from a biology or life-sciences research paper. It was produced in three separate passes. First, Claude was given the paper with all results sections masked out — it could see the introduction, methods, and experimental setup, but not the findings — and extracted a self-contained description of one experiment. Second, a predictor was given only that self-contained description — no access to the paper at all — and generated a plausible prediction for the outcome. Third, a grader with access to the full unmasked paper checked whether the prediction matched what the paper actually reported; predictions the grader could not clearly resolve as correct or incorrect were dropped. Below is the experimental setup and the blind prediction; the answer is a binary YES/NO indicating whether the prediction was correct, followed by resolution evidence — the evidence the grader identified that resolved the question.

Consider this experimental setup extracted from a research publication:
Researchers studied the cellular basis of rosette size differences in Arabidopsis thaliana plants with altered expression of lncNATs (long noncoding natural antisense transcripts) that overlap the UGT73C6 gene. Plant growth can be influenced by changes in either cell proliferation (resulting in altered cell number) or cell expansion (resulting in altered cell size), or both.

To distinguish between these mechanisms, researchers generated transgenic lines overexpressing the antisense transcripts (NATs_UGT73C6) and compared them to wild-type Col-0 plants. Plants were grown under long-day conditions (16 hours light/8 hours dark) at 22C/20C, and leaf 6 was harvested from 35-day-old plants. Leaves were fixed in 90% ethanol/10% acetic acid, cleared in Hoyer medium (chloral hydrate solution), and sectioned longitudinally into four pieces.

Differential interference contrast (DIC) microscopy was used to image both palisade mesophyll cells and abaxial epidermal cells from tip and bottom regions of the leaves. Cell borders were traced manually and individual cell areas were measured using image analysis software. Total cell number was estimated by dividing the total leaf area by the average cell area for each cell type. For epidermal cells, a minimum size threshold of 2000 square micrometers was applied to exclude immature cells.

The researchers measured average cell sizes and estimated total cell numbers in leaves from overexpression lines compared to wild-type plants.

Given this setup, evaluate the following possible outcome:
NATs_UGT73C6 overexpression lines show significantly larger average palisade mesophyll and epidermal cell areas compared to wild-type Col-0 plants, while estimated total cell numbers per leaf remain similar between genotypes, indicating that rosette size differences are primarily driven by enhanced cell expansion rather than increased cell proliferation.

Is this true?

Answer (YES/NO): NO